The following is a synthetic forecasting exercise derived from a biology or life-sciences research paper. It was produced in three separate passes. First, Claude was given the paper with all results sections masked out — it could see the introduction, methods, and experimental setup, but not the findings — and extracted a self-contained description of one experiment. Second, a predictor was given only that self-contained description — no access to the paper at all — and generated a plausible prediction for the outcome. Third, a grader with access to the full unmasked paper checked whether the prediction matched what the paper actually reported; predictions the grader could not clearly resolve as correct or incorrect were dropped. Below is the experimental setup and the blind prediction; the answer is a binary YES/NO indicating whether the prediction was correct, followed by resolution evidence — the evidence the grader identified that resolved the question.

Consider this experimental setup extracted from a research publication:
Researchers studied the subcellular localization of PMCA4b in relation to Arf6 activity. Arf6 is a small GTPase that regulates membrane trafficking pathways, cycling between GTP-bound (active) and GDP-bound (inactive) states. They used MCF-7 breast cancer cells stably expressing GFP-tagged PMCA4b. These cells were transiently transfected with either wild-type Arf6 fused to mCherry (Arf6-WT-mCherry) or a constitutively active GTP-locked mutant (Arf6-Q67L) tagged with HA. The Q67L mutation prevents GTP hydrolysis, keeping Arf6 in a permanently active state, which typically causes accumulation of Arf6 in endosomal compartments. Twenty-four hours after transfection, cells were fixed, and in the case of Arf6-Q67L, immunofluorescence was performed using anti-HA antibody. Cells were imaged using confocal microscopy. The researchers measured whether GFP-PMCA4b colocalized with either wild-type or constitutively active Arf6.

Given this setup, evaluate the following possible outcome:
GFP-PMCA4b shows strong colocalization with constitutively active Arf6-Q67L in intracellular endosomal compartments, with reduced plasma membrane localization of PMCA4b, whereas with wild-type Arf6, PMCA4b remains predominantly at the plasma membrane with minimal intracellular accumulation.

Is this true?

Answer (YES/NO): NO